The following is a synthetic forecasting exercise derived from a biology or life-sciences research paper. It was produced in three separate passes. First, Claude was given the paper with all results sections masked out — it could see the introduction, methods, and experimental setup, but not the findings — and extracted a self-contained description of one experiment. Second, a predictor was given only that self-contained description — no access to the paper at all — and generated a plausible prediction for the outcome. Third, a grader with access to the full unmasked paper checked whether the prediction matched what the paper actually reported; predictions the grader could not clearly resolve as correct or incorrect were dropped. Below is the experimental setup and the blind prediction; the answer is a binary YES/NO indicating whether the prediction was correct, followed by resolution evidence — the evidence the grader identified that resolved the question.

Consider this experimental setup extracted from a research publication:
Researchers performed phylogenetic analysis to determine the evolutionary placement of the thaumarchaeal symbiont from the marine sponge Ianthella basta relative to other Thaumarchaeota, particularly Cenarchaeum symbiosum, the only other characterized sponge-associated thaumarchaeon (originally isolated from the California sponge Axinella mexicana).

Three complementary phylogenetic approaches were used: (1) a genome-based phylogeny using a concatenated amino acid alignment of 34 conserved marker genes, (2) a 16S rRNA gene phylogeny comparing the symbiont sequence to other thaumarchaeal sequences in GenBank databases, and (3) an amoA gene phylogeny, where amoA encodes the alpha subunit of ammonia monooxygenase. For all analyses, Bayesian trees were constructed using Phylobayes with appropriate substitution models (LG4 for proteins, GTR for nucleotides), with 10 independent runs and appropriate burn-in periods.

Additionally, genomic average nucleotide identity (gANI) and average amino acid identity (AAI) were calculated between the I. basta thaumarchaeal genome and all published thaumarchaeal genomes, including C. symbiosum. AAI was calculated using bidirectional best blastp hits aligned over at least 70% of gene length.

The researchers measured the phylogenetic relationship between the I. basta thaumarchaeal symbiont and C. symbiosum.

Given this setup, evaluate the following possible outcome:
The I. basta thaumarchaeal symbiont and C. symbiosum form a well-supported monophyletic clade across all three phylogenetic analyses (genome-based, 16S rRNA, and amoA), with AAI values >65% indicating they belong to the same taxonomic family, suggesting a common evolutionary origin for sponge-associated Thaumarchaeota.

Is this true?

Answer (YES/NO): NO